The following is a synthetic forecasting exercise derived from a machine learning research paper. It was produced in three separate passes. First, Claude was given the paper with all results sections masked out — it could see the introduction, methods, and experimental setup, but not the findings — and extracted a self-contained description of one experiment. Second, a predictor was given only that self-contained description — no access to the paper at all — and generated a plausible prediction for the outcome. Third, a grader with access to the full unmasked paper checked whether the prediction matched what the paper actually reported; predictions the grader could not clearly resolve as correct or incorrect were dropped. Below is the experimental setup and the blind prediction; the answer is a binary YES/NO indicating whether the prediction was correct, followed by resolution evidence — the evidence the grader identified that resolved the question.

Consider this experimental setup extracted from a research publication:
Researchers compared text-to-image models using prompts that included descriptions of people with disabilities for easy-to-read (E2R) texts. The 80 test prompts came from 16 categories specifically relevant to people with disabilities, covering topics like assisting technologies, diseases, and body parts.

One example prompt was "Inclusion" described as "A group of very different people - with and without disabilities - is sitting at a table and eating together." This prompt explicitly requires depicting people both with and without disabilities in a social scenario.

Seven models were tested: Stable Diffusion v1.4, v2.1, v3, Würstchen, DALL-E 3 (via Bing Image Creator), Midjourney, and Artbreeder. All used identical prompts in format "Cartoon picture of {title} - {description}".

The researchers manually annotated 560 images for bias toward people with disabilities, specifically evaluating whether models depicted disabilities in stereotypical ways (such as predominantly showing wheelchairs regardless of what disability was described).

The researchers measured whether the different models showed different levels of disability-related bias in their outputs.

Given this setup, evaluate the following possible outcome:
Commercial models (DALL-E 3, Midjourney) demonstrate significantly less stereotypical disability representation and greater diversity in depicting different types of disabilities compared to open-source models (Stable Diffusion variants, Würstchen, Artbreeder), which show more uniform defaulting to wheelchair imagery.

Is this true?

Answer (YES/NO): NO